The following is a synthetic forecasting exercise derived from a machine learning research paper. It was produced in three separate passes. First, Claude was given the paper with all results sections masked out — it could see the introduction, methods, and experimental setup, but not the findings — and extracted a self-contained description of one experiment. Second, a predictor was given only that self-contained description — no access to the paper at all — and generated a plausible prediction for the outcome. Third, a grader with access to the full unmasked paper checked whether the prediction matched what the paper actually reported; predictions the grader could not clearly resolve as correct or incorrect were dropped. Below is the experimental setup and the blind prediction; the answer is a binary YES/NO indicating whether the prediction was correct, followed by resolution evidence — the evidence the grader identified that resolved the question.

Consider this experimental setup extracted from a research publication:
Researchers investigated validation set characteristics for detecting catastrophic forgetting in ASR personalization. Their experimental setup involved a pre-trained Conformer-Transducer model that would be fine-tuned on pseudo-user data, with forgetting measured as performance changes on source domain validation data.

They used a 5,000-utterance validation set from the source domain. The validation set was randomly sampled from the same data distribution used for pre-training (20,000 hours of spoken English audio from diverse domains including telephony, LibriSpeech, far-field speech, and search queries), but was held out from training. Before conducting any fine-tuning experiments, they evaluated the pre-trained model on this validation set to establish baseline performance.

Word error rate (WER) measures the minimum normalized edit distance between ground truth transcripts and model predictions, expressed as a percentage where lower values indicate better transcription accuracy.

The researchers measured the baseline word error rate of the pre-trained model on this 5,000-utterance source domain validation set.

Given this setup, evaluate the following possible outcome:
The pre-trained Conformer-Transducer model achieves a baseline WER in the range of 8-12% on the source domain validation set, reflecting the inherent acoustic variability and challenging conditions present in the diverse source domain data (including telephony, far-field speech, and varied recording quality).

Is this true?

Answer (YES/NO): YES